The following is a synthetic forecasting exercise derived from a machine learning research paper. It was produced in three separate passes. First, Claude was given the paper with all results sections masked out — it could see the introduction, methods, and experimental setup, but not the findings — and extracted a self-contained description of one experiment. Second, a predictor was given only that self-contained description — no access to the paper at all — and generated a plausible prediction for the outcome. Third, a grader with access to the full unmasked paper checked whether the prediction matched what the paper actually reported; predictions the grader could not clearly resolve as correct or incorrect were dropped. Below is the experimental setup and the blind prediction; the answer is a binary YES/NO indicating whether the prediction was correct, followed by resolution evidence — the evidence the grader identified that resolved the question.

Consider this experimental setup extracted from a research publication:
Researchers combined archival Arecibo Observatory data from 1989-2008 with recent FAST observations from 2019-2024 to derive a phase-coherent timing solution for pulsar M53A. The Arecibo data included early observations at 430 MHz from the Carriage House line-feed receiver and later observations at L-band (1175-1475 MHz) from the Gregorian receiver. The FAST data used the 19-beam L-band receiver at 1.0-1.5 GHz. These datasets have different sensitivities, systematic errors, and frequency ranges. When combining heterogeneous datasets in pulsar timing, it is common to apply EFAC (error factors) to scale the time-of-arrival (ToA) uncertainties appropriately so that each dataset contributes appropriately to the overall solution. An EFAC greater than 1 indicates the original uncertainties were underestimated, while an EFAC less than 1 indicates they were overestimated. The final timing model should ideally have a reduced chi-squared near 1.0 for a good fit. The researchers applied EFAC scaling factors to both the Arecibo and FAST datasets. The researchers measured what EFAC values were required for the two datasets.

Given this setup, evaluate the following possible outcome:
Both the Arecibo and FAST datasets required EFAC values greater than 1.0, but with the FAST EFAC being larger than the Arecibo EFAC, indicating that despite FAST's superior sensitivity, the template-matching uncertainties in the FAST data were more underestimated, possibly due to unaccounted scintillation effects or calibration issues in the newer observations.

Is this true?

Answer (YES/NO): YES